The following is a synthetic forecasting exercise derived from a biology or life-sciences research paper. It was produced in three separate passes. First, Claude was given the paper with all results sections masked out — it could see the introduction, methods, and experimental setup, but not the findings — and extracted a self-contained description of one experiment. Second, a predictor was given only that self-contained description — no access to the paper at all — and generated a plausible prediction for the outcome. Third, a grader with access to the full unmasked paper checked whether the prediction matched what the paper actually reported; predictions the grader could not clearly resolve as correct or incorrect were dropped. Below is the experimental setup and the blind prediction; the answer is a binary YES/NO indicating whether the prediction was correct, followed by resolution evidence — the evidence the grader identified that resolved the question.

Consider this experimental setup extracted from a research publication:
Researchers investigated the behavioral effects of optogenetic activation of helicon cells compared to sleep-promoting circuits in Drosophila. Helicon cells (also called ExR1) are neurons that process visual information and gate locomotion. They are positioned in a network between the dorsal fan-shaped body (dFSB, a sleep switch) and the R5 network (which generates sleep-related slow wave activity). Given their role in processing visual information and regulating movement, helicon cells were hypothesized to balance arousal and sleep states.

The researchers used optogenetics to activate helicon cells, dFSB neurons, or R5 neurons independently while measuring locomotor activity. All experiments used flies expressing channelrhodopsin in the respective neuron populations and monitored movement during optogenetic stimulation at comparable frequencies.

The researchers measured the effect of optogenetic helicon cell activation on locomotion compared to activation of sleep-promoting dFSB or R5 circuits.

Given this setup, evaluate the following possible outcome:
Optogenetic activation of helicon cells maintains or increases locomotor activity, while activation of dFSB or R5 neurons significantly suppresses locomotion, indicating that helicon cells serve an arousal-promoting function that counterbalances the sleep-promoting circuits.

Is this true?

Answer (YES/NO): YES